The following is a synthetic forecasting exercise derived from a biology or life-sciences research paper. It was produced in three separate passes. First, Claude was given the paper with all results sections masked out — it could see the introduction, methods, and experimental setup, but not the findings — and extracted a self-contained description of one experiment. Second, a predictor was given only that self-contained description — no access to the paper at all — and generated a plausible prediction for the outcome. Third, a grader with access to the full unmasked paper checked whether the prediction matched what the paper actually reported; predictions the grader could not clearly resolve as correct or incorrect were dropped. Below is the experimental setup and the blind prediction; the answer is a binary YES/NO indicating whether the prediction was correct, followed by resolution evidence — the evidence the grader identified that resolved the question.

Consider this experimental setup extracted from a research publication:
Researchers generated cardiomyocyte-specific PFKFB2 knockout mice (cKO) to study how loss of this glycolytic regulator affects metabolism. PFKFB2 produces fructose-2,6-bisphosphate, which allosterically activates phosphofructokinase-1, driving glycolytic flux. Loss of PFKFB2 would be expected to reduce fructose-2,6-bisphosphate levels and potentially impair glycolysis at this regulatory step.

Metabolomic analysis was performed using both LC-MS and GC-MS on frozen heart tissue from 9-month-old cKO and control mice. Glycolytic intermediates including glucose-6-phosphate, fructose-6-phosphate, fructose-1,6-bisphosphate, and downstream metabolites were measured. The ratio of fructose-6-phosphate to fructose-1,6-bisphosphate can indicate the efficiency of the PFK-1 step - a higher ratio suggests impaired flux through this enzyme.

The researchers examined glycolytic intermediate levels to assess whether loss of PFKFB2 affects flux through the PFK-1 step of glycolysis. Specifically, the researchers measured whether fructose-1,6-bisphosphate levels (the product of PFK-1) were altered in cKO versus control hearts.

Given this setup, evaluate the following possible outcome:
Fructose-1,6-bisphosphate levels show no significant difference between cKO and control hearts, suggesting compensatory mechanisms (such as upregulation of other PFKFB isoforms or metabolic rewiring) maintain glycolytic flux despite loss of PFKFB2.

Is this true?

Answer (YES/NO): NO